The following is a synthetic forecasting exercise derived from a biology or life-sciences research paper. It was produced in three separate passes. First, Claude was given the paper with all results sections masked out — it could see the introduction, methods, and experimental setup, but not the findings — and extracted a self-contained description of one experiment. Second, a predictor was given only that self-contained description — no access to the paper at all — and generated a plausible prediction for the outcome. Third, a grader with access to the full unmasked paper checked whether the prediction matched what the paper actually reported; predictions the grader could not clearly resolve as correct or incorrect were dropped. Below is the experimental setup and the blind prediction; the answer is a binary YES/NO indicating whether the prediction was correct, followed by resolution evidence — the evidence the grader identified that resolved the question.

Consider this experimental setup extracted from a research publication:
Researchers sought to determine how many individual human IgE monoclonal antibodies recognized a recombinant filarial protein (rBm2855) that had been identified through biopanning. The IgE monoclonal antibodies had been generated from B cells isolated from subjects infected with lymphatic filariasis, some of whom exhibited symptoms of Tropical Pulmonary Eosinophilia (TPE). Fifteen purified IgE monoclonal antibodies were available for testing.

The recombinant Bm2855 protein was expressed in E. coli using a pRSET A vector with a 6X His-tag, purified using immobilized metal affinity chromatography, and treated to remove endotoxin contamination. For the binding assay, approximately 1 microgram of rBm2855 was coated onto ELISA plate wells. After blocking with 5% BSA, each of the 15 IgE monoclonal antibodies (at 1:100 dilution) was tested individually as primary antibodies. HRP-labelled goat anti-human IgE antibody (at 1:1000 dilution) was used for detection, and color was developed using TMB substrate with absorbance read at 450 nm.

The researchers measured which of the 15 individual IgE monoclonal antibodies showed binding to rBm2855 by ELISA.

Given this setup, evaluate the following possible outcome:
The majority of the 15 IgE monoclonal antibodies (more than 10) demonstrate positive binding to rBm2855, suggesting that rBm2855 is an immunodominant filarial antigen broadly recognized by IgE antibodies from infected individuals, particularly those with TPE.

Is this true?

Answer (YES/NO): NO